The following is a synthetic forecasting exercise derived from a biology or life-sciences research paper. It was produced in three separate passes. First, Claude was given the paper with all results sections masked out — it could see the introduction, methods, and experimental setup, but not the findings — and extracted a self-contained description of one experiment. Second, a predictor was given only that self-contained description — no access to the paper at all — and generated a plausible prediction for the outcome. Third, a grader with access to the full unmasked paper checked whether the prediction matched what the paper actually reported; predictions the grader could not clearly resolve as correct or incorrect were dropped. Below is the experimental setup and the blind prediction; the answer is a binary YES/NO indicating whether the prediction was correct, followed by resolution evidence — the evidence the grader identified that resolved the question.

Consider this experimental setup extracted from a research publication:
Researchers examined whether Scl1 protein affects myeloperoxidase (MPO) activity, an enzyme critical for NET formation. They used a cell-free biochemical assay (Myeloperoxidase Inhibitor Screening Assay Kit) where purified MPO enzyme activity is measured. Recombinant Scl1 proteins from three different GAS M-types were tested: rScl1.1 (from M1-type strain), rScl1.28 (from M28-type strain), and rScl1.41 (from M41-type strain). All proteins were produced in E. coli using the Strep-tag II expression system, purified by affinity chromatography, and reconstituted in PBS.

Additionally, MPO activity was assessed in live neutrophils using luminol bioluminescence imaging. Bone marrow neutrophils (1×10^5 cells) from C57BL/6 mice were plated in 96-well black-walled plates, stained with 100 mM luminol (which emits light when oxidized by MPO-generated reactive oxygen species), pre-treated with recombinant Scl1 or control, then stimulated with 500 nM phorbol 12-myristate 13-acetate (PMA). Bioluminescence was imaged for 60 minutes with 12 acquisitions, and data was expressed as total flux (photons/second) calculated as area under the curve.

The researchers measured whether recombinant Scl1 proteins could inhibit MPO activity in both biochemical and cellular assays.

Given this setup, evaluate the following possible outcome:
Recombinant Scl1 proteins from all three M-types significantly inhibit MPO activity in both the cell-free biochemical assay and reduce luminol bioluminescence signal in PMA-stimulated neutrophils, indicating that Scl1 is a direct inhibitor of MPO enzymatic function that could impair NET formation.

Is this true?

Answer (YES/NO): NO